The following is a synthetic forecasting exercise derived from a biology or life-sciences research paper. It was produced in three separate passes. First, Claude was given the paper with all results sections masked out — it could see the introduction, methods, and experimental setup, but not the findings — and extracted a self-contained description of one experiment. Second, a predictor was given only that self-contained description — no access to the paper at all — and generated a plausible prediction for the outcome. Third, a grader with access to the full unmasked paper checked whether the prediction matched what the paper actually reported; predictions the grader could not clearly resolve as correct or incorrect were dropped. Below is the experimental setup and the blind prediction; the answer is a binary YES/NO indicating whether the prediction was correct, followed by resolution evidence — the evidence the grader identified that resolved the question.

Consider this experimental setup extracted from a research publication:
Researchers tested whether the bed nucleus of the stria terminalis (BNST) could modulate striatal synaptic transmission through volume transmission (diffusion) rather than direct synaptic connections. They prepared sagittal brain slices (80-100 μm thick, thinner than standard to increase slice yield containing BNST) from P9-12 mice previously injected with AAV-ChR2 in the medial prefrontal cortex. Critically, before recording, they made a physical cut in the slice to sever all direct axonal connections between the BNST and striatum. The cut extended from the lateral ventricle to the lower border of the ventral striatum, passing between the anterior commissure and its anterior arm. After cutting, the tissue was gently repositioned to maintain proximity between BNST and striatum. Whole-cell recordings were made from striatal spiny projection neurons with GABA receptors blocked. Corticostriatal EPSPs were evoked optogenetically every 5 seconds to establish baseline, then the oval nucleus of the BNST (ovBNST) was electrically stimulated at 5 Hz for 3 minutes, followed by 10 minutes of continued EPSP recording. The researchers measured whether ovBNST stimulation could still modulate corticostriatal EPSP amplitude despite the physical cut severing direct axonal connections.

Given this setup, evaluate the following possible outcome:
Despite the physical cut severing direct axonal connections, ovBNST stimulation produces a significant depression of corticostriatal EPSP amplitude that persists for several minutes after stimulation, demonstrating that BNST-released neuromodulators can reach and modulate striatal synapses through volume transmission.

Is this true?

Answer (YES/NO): YES